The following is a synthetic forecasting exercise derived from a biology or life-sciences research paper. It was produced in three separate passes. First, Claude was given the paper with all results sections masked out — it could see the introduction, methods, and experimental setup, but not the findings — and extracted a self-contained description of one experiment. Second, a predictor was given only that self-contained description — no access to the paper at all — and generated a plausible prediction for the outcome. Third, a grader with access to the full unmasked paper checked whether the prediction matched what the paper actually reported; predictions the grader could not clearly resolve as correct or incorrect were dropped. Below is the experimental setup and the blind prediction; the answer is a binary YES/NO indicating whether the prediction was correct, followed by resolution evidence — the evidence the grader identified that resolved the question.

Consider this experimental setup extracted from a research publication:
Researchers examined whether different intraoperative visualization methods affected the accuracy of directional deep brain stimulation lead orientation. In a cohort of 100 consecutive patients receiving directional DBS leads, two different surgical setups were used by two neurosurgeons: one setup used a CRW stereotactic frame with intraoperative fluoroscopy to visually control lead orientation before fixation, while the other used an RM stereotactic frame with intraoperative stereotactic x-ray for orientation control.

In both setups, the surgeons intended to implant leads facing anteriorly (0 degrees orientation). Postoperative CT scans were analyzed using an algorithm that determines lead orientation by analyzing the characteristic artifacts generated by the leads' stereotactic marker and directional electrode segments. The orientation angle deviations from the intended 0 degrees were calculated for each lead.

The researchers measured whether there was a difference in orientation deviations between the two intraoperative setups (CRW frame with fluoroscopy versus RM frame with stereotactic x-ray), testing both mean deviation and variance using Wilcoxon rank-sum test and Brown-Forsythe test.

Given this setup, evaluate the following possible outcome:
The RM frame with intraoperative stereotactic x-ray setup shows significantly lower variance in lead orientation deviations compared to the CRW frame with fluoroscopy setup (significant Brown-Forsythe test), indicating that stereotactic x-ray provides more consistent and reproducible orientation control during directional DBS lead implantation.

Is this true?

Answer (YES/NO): NO